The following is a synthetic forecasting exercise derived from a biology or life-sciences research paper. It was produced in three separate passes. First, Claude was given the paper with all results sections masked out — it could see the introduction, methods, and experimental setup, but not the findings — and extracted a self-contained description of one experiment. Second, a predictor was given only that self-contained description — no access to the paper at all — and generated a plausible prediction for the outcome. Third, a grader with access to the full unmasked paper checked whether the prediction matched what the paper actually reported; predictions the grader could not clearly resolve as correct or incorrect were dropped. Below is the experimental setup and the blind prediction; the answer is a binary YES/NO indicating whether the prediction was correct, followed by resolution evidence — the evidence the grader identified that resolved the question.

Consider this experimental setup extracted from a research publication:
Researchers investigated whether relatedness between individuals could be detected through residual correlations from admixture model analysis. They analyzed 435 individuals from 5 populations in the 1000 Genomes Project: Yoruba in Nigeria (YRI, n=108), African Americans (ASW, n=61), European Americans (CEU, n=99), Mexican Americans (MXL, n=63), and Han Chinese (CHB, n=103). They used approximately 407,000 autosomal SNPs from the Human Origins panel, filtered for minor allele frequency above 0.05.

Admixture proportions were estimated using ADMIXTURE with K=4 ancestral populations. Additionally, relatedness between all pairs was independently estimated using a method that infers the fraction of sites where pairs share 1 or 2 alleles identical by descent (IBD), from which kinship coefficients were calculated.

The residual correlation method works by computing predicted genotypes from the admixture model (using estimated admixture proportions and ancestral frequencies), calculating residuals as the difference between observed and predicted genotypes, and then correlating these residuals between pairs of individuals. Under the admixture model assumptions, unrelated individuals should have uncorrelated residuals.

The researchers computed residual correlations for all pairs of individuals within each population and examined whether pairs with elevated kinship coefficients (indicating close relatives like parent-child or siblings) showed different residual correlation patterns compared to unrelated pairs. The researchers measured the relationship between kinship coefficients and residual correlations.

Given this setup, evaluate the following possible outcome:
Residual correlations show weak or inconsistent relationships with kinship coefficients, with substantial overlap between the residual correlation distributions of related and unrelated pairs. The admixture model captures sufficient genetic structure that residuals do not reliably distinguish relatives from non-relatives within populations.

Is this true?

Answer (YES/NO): NO